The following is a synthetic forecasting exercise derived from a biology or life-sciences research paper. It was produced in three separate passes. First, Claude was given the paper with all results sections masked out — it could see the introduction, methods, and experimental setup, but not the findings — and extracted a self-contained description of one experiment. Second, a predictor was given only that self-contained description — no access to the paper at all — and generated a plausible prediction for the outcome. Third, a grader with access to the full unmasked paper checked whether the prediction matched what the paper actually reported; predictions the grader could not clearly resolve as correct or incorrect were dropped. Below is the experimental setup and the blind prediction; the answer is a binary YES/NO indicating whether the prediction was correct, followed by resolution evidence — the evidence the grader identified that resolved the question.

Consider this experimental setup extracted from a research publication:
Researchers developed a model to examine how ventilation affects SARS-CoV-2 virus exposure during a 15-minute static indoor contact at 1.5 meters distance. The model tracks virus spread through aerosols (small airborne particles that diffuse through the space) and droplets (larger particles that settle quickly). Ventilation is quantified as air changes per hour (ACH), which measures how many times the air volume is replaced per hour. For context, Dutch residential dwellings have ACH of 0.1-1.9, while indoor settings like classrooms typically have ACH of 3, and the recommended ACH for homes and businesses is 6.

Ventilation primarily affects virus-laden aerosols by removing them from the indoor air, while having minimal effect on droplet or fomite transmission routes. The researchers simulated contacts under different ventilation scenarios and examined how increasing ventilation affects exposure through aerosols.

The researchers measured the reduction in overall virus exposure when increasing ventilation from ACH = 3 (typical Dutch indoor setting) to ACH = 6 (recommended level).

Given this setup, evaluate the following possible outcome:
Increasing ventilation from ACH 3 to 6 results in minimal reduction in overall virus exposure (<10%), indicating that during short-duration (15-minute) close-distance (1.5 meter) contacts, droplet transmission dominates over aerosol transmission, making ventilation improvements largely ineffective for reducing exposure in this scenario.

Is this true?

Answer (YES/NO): NO